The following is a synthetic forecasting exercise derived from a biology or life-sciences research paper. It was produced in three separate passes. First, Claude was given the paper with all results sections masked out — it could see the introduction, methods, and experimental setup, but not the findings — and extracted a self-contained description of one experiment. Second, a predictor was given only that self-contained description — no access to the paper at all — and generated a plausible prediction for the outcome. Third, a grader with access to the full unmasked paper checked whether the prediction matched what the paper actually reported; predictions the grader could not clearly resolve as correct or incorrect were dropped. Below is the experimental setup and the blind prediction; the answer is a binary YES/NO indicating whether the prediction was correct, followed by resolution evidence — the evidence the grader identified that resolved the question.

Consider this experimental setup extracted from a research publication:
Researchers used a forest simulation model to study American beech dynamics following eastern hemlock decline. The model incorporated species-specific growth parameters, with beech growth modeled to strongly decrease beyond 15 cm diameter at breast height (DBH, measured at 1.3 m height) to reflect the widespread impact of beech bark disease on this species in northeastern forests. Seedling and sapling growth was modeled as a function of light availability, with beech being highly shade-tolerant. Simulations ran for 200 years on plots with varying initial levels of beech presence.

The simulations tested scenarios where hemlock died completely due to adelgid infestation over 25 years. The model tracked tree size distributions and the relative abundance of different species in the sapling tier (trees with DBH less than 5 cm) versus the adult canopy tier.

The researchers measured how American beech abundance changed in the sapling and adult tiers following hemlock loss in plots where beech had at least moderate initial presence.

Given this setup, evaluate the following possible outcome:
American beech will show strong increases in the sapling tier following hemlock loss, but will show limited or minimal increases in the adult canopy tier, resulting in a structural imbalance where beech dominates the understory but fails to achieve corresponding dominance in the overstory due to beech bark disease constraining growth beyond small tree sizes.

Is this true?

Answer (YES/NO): YES